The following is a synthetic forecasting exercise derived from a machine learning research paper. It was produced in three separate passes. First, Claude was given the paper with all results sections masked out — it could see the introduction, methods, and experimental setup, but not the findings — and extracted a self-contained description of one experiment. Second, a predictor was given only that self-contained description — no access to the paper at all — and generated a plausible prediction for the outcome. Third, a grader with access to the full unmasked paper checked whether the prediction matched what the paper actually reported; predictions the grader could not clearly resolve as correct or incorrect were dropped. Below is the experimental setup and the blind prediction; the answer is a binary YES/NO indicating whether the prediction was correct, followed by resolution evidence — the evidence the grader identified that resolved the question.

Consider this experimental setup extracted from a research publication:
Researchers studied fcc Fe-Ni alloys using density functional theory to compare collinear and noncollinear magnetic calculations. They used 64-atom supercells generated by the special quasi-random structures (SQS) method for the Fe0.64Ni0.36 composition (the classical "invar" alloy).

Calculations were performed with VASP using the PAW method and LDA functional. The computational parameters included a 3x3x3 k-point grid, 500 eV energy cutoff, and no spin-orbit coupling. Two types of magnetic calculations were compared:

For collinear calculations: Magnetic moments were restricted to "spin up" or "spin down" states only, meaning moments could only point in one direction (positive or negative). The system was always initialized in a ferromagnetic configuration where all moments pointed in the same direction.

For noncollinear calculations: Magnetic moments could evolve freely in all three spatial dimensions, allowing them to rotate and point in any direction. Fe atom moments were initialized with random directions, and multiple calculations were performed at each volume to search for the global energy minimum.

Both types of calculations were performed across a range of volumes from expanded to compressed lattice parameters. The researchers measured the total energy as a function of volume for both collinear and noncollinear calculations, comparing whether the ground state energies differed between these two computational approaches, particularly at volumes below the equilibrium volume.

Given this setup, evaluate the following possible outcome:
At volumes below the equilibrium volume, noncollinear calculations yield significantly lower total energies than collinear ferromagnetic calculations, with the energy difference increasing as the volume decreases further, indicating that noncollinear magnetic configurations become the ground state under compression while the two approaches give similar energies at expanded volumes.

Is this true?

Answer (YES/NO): NO